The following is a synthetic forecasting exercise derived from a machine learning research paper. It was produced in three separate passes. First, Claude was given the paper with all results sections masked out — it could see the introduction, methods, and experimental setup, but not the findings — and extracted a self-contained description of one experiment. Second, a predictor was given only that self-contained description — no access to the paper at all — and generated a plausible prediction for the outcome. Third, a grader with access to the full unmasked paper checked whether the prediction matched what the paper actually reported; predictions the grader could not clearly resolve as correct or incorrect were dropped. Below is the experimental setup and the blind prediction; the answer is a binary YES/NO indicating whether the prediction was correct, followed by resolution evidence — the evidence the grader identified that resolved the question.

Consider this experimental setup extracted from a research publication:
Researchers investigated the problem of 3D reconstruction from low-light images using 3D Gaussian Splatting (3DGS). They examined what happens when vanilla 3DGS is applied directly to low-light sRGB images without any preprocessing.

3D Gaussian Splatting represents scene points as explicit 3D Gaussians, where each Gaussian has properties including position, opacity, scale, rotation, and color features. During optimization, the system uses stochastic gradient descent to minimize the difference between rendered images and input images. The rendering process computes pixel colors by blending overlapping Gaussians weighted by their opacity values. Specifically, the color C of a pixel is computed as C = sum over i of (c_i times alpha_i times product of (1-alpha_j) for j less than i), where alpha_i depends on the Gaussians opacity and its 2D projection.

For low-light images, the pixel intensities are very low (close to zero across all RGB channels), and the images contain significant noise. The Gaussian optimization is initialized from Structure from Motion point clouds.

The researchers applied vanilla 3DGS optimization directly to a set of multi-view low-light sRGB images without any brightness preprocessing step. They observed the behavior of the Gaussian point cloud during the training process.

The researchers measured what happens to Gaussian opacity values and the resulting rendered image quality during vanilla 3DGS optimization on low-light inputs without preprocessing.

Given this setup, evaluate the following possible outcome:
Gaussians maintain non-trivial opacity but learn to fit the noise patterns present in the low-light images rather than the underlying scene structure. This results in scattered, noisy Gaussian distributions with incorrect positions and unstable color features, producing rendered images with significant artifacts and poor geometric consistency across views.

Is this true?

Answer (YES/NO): NO